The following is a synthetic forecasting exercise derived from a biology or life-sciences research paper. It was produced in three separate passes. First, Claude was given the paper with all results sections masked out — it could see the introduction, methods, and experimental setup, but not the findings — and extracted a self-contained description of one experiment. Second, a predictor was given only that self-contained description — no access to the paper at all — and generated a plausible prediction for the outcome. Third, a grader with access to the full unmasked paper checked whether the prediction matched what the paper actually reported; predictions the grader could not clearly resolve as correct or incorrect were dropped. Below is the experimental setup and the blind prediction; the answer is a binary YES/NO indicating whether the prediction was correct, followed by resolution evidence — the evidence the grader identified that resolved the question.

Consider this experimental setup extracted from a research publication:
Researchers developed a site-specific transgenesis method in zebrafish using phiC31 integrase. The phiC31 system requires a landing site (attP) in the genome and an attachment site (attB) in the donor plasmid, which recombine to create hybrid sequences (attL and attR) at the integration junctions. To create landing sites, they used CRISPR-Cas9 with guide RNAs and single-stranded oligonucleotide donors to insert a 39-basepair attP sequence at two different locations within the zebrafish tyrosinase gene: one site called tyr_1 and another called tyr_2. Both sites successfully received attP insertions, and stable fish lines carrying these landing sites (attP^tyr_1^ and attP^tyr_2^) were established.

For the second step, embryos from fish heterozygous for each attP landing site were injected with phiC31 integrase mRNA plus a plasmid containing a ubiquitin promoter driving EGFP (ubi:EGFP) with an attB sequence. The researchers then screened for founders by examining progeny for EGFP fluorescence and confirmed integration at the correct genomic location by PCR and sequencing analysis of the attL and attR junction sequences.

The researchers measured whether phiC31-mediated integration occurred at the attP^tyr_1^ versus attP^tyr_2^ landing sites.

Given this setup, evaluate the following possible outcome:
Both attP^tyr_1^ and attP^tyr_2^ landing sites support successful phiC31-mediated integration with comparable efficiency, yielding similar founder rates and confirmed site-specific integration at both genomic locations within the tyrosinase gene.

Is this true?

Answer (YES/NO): NO